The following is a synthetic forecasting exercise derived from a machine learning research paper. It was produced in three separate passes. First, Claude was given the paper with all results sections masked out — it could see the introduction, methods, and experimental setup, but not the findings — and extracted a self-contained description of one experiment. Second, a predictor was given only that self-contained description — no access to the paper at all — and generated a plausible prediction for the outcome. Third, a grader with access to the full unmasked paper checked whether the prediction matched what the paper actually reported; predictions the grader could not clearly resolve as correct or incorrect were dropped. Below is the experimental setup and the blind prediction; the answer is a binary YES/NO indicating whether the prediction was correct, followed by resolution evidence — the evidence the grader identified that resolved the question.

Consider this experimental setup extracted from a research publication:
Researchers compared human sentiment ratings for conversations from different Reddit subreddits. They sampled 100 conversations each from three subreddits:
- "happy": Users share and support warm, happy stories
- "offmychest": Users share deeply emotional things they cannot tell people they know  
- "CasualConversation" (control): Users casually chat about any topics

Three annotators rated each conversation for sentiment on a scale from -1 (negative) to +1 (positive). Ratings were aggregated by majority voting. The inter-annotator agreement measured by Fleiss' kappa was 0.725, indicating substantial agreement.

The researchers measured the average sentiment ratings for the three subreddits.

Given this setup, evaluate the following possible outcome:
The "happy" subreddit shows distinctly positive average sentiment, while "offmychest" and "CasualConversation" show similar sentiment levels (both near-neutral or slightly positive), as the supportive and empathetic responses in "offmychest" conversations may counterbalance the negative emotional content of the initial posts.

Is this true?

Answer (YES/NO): NO